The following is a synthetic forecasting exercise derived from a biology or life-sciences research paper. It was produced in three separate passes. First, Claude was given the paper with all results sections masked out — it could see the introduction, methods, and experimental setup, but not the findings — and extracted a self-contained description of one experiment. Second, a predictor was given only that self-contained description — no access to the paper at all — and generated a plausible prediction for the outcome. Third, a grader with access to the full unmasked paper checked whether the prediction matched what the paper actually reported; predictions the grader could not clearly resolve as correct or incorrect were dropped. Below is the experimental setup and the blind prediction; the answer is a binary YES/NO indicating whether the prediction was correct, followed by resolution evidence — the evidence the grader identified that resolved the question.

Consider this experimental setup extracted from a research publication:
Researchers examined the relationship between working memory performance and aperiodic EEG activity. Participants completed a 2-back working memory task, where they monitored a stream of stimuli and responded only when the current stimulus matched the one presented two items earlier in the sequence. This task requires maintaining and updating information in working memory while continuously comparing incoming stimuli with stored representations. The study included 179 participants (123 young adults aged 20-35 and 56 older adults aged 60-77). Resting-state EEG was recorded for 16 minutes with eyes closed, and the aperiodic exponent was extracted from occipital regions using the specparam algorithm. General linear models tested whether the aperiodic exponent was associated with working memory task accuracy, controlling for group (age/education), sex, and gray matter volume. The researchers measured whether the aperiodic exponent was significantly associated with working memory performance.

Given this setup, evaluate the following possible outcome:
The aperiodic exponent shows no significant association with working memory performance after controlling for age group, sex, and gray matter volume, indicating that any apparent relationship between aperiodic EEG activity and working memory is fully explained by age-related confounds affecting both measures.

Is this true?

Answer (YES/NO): NO